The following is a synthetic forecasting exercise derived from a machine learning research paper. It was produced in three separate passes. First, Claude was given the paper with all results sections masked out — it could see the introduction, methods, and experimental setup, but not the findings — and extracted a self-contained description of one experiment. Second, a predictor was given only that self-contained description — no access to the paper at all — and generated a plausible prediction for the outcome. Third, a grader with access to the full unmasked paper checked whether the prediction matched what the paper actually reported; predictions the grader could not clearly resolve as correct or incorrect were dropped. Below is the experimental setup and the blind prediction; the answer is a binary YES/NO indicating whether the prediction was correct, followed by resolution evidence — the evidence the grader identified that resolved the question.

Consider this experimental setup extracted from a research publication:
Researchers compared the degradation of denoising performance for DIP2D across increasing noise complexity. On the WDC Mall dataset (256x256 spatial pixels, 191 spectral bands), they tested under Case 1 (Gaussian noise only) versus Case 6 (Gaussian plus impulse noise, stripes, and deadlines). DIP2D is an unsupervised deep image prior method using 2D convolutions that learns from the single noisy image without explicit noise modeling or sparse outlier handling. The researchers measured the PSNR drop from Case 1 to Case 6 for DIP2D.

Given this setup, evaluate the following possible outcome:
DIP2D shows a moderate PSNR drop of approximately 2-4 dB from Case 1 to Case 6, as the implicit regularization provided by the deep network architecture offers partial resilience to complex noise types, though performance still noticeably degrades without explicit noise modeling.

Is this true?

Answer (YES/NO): NO